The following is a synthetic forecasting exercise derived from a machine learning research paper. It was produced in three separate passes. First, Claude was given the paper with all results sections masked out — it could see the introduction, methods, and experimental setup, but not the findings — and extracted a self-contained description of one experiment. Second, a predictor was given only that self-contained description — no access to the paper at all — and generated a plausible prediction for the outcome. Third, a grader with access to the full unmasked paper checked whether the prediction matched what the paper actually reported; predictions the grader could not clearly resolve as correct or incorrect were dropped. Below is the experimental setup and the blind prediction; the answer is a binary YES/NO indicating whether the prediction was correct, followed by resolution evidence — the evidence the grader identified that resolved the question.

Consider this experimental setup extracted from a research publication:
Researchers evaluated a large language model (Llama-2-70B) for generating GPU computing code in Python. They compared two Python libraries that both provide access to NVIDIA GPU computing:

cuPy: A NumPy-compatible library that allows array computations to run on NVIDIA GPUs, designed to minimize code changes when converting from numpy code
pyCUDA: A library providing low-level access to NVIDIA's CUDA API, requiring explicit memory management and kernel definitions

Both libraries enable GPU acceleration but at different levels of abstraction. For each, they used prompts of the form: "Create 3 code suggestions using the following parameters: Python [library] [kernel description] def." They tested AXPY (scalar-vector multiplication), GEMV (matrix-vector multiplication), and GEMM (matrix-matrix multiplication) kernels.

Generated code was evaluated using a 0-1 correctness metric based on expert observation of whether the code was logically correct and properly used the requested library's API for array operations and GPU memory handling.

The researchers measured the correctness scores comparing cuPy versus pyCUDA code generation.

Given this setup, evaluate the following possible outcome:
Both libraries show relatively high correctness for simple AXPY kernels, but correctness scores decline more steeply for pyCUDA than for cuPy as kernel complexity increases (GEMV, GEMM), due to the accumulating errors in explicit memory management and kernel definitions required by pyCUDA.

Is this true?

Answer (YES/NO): NO